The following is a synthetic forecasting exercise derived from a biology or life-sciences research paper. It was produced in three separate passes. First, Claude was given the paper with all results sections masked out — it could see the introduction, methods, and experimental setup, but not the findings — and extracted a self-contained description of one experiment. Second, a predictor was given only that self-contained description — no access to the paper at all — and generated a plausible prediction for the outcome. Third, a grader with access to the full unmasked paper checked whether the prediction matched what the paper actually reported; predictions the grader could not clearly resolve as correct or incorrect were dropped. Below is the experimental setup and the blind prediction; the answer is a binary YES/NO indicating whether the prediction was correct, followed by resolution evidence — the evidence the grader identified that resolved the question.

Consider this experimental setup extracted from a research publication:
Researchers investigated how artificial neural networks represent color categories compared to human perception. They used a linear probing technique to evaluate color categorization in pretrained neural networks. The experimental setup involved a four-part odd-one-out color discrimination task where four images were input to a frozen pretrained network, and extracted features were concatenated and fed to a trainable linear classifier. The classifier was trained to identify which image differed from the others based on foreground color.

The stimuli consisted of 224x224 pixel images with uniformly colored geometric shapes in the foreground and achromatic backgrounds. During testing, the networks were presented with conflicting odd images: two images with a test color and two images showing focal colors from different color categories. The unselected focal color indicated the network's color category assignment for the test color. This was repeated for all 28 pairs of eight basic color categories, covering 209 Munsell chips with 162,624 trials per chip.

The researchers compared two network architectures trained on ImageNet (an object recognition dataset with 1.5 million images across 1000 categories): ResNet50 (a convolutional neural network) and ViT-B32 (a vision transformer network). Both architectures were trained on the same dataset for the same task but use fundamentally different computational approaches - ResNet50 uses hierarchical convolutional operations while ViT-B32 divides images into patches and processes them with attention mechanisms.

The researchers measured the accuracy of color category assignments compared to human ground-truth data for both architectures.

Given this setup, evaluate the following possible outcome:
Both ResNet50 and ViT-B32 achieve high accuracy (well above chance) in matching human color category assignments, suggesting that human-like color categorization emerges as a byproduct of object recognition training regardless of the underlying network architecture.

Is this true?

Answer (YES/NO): YES